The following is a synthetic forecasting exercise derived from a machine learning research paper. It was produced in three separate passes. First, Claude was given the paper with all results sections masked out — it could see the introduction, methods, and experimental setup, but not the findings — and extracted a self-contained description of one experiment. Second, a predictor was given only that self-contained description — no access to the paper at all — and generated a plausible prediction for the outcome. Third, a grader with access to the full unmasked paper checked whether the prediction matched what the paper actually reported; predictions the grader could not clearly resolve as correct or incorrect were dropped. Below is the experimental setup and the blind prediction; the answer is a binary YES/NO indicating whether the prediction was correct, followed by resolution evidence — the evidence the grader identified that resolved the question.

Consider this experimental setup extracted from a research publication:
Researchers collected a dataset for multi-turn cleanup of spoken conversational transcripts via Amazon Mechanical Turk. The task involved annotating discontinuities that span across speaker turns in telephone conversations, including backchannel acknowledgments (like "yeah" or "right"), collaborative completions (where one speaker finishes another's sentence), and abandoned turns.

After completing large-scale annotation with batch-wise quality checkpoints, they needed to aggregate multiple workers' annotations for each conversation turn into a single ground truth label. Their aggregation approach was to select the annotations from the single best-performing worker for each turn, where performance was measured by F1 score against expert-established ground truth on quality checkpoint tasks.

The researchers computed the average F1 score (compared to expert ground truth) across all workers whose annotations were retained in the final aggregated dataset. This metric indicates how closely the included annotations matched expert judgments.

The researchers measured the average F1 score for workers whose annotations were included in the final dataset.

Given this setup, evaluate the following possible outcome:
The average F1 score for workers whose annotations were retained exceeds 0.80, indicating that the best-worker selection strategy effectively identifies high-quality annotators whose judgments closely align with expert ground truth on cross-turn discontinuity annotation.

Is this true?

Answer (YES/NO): NO